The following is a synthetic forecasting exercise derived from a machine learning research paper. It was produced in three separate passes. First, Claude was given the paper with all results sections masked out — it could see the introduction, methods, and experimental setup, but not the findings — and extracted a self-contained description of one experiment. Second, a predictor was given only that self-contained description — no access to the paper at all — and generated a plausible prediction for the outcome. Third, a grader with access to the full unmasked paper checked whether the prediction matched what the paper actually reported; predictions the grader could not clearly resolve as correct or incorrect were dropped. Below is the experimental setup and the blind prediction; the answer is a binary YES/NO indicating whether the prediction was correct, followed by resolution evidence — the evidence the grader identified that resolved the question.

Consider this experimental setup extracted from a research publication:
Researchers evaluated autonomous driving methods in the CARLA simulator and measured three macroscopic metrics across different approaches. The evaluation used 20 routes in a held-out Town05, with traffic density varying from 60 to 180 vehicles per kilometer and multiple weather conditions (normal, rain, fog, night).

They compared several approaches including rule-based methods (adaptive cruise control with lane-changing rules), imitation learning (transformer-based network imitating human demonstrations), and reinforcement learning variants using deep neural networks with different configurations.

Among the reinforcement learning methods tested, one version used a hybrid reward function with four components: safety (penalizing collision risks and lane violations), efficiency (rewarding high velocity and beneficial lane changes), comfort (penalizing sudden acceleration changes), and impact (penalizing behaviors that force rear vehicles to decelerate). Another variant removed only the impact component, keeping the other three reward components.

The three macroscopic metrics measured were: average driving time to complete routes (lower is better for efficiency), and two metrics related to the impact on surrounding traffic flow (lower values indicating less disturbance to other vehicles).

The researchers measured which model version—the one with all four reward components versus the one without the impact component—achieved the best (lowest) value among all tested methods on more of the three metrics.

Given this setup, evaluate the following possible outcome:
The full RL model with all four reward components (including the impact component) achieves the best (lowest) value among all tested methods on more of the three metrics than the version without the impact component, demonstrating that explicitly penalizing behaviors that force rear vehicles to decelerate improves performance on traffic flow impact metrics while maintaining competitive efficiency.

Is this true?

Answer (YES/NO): YES